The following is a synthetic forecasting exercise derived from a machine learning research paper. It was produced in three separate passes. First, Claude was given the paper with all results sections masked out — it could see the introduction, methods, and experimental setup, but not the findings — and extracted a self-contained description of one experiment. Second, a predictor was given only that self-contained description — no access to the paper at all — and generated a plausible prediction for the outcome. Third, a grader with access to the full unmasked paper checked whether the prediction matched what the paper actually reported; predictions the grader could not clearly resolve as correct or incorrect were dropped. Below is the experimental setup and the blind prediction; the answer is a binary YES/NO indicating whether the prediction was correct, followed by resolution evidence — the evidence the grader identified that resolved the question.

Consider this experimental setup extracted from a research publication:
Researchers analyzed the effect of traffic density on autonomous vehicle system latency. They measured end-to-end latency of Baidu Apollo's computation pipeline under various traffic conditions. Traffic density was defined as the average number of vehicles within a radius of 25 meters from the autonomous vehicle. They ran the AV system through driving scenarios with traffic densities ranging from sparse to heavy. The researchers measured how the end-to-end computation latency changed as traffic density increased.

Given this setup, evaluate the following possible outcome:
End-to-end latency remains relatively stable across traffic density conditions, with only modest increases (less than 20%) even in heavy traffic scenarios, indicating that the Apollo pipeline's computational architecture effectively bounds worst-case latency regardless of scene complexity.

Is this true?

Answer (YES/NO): NO